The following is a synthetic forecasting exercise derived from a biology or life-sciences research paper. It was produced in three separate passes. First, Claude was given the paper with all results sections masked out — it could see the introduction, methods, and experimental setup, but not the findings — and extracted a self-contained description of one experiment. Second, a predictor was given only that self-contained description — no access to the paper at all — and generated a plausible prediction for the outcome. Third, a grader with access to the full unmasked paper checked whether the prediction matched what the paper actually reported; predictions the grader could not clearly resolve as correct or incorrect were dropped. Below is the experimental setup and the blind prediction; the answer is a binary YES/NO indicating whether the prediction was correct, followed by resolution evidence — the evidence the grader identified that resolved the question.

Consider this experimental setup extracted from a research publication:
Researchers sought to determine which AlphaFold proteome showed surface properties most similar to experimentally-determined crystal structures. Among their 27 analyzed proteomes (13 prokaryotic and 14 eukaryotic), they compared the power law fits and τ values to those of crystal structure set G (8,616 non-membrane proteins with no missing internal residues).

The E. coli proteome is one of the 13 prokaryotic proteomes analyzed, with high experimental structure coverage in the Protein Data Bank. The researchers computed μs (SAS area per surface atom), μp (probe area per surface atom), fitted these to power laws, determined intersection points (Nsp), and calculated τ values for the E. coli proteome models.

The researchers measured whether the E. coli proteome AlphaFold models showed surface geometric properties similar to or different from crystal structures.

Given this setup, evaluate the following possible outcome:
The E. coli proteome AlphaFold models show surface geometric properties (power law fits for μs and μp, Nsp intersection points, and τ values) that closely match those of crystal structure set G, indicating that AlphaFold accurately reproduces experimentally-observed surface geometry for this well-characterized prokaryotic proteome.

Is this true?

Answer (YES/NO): NO